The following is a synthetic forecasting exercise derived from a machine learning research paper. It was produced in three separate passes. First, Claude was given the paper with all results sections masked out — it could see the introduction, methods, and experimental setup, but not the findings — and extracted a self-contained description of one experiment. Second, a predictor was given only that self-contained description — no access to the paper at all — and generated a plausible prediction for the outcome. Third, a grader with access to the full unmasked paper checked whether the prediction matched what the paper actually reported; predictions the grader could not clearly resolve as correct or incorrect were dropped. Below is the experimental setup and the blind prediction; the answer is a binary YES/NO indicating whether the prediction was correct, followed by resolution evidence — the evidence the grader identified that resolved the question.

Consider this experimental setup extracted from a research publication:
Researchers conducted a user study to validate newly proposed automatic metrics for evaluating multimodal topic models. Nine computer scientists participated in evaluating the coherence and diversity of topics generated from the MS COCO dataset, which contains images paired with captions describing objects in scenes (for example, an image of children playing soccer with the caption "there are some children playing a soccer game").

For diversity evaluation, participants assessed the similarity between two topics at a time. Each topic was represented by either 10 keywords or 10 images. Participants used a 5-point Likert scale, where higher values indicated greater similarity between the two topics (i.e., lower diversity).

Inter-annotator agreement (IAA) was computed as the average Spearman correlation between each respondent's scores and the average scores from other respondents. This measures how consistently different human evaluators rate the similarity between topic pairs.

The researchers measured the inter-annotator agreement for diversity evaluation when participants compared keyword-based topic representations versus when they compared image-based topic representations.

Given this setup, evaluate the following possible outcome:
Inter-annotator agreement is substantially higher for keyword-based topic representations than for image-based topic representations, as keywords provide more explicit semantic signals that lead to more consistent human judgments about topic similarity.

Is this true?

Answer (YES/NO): NO